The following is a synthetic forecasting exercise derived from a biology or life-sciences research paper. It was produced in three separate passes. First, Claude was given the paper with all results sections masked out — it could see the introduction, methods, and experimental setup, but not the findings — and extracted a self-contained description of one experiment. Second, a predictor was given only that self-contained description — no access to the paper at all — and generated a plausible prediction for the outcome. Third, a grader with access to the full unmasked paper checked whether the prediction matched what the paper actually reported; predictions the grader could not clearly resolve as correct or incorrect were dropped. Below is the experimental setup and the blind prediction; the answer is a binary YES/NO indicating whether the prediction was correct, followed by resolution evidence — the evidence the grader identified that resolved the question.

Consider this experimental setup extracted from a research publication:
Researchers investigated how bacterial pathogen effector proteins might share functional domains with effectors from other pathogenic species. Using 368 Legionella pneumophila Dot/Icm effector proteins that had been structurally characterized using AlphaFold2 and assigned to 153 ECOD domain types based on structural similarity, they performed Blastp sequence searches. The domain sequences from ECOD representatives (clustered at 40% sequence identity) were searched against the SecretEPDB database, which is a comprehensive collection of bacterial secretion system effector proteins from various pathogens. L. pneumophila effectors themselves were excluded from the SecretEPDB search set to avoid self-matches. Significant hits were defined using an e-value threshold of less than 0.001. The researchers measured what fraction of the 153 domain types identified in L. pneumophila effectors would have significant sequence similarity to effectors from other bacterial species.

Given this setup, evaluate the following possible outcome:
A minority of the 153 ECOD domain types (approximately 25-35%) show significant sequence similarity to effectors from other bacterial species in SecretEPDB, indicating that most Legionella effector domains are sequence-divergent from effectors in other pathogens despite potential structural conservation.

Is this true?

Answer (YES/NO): YES